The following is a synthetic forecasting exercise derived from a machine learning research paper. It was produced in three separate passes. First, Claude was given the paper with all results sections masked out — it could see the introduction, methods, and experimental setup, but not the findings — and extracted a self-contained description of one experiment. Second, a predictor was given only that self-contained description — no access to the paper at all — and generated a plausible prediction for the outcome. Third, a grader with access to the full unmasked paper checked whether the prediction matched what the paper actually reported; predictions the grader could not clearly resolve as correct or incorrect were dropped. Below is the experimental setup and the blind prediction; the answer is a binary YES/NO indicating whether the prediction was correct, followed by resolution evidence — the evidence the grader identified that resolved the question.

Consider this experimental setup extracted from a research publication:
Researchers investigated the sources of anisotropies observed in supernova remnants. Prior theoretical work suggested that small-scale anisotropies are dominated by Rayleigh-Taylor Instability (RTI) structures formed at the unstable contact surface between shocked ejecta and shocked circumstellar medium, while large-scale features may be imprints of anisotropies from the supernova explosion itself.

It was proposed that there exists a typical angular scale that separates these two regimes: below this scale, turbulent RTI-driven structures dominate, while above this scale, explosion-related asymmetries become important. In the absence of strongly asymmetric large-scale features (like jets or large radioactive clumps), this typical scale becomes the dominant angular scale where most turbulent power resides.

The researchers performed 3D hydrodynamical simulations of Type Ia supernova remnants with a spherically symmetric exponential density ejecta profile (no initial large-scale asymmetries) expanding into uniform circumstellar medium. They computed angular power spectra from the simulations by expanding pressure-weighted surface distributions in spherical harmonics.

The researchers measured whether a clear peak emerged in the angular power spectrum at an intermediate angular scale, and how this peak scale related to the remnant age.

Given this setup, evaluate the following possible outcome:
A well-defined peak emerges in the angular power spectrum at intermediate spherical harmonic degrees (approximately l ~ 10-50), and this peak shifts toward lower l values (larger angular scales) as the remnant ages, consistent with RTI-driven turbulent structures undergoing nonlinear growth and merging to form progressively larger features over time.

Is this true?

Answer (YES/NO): YES